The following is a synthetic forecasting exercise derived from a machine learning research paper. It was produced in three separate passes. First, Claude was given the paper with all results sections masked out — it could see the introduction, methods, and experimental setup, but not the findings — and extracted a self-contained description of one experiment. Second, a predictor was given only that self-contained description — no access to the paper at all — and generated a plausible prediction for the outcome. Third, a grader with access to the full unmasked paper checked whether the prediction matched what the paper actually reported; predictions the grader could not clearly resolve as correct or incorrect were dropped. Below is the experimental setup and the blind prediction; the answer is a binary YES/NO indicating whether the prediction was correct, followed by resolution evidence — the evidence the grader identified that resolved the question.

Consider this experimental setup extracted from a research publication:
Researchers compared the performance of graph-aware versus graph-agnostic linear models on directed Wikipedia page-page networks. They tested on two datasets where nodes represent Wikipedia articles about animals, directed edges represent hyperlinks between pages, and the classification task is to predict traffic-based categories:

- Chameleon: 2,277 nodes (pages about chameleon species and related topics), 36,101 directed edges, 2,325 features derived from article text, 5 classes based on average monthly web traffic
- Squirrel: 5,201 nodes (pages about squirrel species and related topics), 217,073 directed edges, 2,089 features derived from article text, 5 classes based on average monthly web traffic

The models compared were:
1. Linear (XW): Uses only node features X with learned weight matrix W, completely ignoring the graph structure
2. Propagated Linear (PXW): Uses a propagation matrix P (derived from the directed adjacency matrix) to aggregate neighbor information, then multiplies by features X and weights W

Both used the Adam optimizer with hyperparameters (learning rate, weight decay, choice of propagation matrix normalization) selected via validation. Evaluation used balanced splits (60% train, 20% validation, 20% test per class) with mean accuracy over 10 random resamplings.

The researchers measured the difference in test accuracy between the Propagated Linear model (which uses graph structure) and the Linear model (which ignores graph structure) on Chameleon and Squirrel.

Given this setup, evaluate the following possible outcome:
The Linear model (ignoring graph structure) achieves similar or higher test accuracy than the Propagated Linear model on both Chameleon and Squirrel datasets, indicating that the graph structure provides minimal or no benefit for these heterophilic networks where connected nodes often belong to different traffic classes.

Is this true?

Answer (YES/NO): NO